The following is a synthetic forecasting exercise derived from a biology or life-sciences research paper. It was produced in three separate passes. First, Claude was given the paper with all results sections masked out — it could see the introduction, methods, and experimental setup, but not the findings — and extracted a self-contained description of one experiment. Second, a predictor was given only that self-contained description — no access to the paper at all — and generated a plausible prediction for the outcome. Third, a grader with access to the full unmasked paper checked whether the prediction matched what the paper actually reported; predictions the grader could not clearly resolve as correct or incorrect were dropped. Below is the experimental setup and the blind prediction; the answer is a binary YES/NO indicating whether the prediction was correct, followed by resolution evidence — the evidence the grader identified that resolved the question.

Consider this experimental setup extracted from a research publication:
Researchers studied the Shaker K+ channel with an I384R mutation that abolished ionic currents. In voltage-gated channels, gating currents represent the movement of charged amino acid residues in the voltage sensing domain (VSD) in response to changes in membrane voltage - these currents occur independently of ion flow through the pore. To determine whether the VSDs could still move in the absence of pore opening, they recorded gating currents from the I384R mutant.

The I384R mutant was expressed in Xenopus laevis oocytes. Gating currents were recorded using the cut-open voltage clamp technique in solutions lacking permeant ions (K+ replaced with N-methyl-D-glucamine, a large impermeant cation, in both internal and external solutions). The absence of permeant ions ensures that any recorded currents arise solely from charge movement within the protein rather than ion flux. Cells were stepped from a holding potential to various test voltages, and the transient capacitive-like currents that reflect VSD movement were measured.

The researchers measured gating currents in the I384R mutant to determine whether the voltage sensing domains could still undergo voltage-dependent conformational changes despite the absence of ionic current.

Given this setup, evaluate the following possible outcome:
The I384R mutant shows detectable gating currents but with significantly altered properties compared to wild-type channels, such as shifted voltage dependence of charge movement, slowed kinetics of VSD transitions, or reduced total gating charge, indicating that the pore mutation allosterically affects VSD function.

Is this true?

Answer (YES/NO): NO